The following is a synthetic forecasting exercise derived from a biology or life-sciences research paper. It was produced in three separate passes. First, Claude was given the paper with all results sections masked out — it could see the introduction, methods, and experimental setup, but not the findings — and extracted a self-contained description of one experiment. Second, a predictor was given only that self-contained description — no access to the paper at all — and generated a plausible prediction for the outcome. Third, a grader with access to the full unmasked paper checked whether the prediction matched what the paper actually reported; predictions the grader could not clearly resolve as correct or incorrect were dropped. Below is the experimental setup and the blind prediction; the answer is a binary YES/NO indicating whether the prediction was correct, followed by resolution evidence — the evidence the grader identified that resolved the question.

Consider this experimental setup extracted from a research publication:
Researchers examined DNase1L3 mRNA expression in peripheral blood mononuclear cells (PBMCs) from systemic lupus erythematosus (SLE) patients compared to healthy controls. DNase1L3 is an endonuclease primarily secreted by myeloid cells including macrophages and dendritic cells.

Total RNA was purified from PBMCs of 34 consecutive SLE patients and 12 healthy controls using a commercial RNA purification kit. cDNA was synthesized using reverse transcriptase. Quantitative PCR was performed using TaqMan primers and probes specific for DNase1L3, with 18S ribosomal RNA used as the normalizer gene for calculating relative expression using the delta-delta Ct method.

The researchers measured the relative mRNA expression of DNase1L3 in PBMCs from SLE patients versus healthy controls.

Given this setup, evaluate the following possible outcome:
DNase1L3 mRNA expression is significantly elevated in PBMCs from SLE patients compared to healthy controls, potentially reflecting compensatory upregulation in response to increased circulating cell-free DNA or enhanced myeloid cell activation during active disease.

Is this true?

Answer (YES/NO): YES